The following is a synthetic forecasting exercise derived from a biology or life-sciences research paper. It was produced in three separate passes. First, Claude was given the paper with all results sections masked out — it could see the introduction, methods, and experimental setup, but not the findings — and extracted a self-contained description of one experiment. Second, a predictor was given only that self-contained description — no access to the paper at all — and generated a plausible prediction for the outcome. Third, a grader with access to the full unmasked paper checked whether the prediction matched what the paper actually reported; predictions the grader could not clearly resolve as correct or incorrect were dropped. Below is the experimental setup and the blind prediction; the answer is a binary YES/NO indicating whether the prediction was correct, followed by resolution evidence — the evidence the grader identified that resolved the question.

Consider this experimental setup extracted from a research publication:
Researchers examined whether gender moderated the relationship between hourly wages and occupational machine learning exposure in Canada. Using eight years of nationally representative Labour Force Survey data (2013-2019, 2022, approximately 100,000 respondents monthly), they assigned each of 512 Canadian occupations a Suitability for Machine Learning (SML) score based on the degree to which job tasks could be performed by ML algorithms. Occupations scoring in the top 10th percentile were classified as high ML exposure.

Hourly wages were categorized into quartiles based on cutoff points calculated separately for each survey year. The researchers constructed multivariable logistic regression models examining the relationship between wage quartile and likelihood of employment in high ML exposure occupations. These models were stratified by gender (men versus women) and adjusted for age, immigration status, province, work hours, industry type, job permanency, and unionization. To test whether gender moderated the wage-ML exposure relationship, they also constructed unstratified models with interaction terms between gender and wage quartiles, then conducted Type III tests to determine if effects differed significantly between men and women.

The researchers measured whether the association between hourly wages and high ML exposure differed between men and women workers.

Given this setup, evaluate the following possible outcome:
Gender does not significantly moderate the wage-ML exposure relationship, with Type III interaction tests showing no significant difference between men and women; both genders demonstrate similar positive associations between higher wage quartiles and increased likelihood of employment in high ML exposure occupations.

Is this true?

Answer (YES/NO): NO